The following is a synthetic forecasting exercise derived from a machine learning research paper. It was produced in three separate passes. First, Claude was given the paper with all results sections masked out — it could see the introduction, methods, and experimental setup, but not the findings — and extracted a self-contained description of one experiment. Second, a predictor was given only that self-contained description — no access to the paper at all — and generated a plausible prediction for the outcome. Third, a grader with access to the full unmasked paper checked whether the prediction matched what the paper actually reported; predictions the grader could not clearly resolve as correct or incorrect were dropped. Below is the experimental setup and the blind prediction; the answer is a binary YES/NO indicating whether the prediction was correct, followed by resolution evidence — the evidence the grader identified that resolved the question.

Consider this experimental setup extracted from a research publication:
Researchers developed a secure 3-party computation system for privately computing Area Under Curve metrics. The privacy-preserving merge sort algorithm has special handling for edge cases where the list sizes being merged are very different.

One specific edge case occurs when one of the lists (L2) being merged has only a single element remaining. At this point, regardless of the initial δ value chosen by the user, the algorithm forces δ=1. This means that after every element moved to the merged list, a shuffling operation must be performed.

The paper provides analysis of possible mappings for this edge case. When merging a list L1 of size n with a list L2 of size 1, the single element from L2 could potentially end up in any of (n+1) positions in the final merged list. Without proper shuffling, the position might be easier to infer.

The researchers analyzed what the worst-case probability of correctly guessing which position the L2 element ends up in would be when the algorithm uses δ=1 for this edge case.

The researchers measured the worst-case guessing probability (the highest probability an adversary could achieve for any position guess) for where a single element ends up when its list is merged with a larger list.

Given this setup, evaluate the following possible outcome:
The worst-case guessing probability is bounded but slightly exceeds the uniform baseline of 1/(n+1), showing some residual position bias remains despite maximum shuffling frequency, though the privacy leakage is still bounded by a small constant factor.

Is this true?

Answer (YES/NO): NO